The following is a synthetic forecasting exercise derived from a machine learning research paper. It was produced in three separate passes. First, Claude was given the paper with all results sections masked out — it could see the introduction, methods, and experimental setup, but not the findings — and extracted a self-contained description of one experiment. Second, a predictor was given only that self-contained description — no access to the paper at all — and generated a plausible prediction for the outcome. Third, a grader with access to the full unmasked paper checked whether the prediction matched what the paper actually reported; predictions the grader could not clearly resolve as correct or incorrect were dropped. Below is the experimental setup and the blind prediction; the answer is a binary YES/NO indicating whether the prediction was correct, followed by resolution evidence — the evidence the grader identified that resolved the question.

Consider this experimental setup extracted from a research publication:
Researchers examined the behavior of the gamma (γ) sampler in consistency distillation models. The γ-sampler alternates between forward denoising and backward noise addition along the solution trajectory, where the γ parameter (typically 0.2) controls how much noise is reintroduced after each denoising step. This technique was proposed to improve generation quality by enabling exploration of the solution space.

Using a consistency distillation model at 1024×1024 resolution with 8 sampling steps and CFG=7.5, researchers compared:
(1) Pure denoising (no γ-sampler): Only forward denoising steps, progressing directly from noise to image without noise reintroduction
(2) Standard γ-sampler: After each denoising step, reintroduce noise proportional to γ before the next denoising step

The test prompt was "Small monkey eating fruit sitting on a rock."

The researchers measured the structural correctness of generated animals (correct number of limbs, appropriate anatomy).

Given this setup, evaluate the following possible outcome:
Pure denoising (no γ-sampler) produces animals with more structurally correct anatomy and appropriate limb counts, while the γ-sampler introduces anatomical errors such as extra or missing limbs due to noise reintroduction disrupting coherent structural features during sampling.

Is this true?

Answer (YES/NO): NO